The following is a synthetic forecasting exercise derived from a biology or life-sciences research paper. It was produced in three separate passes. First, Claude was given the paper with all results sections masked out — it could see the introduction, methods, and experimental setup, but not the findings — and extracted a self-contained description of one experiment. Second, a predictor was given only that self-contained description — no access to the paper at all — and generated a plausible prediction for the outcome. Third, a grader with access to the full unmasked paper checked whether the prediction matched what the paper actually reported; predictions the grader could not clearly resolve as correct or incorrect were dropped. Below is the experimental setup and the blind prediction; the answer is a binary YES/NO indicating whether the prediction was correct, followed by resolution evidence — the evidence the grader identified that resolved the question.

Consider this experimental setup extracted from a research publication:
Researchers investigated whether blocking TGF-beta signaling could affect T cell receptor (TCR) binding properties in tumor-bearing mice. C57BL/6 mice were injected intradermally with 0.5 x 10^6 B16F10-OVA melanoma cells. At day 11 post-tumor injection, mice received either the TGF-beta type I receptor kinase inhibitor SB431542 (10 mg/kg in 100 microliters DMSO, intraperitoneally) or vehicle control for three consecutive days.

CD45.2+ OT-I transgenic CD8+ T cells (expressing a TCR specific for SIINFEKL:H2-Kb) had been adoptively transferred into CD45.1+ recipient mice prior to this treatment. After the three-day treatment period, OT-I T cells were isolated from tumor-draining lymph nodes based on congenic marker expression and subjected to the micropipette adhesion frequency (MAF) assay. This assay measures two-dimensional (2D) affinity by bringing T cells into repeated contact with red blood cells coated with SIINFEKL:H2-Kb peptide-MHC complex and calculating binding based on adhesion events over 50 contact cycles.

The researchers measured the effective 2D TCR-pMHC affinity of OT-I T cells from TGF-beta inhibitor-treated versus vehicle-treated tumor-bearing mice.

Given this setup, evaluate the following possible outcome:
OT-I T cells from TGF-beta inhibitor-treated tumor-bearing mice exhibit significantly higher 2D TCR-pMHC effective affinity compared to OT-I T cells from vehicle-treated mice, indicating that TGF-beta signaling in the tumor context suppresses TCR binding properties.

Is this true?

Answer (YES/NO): YES